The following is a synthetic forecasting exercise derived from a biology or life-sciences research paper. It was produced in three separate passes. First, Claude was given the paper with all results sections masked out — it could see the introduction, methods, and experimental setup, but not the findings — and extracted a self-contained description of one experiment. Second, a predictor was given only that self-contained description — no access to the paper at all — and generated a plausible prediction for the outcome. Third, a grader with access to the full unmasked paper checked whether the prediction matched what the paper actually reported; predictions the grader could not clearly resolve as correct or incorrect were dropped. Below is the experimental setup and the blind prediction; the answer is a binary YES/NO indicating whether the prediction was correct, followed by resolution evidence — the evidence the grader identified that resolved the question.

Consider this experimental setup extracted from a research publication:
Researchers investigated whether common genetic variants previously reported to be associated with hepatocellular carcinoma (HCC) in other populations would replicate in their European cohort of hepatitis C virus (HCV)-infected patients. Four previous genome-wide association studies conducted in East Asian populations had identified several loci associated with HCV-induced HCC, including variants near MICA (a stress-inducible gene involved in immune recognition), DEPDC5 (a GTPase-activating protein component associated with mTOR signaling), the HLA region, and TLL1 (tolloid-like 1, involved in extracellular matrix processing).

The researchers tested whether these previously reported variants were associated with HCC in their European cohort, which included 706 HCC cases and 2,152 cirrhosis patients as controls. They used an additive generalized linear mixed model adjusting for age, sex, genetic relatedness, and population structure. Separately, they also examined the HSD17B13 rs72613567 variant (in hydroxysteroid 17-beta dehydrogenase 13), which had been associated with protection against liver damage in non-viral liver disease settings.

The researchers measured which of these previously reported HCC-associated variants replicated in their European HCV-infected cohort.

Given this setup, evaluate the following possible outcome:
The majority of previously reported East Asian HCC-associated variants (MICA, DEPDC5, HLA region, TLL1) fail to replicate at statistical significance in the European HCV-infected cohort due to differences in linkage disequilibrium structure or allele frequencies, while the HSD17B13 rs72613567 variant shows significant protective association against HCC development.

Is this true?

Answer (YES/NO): YES